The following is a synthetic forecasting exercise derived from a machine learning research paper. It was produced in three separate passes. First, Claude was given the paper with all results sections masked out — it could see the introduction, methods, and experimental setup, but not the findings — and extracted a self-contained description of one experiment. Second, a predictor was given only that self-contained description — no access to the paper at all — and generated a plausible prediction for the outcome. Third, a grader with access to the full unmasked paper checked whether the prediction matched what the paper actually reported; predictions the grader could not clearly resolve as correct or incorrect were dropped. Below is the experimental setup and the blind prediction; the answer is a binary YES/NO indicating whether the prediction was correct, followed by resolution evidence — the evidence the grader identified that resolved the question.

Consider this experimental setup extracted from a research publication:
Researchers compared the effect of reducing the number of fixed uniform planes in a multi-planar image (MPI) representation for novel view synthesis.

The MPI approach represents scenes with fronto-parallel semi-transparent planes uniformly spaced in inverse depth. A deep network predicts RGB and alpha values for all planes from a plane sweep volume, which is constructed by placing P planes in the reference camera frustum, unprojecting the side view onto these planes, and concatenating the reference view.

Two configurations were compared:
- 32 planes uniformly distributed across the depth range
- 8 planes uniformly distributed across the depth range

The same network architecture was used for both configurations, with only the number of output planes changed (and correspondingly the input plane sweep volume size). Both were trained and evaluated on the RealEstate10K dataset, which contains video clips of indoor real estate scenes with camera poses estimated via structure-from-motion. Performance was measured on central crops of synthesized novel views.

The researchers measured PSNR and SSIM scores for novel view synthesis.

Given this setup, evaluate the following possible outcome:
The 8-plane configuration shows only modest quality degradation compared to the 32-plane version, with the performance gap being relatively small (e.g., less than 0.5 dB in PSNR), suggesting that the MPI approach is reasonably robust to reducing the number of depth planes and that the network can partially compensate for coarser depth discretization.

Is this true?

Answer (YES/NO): NO